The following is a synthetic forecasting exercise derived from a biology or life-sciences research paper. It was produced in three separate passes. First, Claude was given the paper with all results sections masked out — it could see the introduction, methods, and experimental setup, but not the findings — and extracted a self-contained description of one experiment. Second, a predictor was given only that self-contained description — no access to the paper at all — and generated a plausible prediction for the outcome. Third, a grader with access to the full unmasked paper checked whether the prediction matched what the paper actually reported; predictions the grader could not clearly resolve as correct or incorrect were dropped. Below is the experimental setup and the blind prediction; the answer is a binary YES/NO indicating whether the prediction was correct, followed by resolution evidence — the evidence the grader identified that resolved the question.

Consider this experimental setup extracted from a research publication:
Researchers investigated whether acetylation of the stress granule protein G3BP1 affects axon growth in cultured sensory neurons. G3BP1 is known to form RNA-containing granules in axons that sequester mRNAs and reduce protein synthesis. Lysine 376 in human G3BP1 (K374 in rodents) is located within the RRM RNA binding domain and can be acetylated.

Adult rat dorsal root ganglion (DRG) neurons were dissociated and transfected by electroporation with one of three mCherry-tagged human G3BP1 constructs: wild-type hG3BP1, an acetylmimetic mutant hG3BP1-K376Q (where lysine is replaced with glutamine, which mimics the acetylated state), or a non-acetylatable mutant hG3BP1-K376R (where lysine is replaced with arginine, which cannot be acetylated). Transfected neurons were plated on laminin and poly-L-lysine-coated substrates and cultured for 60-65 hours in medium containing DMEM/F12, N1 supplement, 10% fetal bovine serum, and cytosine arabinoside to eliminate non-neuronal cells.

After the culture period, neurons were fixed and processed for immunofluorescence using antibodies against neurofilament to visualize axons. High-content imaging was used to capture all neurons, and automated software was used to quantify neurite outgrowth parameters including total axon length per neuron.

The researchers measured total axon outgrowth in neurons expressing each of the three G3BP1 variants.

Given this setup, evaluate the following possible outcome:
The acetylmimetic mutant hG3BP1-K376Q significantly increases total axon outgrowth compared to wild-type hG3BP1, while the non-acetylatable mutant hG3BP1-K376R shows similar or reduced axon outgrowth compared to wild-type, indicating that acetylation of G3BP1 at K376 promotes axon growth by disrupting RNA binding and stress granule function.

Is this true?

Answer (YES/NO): YES